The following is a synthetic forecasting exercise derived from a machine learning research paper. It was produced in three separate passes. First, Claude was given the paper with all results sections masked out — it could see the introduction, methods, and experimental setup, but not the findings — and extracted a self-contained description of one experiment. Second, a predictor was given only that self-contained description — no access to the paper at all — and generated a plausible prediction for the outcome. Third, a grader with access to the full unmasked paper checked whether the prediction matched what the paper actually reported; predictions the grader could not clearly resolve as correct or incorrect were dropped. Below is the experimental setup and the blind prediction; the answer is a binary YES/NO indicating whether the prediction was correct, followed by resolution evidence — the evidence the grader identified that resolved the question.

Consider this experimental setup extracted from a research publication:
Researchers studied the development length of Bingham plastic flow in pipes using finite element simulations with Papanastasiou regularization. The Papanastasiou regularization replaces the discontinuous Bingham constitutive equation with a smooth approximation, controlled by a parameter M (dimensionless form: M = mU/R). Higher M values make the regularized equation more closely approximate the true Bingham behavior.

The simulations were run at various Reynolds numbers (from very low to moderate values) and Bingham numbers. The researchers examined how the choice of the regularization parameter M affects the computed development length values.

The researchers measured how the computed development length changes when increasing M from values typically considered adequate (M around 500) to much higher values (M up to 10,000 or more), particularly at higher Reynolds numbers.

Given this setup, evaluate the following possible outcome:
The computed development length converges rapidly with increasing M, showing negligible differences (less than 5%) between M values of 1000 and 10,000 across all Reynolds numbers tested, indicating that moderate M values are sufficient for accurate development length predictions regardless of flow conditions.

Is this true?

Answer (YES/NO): NO